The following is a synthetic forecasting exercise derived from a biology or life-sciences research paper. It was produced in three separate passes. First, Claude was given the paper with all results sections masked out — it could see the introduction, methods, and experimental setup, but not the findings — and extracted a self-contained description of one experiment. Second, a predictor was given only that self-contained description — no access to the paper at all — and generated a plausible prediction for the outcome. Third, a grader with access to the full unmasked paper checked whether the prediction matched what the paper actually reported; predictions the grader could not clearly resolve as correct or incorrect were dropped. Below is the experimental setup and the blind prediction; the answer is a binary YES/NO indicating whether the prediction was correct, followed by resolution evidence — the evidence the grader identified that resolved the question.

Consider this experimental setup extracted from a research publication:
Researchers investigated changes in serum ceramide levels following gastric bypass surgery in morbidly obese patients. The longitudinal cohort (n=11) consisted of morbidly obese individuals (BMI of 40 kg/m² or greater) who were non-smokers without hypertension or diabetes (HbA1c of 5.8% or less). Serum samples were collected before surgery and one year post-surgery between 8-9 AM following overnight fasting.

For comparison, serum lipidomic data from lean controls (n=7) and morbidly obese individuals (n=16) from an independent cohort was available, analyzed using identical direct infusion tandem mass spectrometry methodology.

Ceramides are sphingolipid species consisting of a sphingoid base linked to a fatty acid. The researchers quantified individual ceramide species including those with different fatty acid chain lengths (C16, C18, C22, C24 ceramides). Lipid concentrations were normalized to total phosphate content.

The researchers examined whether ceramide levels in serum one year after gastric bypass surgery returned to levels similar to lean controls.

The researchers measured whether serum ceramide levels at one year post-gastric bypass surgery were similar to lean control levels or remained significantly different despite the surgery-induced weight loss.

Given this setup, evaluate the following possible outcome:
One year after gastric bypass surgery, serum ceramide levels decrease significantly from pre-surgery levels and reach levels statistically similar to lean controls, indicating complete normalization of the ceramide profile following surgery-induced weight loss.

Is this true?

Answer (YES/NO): NO